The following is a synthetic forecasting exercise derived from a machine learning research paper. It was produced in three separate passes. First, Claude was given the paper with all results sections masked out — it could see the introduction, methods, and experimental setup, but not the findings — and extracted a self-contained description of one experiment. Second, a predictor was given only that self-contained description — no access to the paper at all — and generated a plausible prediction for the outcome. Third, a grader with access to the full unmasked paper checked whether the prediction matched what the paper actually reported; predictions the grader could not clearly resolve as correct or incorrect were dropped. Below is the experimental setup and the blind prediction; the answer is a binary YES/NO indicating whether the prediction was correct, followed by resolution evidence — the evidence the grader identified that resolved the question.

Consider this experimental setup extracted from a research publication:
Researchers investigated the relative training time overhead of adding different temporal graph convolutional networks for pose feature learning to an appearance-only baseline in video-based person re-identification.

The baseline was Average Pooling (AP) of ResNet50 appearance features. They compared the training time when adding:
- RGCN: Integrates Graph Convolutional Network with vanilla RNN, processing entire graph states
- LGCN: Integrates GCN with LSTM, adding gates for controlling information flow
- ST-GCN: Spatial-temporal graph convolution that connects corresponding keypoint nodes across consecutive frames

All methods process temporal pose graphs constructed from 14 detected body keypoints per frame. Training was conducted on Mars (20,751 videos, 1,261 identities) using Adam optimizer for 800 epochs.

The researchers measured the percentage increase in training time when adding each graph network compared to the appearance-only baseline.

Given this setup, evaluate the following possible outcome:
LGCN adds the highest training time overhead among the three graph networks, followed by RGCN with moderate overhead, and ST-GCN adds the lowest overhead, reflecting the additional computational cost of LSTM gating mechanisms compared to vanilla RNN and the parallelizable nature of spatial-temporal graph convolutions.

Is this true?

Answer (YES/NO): NO